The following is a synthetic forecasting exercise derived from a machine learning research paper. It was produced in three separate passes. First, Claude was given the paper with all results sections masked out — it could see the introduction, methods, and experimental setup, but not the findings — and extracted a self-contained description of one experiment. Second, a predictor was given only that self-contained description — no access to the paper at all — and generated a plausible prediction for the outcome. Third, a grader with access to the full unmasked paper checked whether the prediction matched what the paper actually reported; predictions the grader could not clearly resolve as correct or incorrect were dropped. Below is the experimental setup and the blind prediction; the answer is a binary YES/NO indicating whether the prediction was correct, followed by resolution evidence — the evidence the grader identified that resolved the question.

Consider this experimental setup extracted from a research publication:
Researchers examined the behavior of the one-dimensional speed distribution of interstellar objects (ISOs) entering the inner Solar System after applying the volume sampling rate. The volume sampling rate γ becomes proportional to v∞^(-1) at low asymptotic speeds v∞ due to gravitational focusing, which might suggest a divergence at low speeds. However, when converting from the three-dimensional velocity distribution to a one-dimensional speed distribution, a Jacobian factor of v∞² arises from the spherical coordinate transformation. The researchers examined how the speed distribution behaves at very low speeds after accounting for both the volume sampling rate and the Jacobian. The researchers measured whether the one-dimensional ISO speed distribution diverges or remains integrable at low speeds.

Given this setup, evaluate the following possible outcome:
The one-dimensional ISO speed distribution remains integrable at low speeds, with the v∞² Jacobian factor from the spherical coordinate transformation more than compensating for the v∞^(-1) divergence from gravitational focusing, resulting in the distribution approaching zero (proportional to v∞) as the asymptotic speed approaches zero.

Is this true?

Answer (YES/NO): YES